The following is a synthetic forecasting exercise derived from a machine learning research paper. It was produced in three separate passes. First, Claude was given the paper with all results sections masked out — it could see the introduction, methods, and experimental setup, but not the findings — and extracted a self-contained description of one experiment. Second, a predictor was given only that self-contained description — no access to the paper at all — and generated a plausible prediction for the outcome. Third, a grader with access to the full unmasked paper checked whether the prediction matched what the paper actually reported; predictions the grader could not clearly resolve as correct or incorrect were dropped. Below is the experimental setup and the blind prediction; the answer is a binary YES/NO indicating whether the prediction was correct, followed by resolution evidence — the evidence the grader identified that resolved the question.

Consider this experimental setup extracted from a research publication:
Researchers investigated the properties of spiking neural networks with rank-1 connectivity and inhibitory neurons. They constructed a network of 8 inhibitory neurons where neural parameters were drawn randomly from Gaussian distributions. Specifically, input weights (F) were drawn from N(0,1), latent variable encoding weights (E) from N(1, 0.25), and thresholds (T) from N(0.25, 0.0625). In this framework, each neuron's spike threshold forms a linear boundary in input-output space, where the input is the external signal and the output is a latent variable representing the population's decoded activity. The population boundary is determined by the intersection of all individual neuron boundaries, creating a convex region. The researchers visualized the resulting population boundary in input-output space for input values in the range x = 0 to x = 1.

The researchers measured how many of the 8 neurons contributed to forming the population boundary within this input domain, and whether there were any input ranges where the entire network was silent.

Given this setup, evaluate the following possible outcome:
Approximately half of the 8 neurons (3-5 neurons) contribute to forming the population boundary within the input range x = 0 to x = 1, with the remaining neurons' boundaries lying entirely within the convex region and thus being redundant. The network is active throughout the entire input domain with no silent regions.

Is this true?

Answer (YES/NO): NO